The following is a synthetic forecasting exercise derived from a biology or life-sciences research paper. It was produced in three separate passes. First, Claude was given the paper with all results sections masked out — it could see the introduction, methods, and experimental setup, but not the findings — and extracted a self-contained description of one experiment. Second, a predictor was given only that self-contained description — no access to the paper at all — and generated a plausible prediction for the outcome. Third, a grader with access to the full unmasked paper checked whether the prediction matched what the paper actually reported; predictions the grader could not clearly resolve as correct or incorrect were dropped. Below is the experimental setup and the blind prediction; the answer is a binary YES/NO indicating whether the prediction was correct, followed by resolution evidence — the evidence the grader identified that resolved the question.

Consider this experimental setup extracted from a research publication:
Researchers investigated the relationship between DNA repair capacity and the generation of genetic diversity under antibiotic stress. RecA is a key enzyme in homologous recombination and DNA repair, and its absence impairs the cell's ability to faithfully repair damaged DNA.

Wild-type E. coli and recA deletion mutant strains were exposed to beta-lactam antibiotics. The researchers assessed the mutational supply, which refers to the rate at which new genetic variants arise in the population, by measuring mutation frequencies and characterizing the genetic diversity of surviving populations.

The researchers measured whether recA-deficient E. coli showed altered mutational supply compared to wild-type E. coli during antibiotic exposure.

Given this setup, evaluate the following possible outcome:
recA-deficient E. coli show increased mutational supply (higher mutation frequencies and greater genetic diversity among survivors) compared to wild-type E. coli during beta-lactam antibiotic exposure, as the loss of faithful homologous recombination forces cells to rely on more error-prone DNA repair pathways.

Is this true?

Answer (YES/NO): NO